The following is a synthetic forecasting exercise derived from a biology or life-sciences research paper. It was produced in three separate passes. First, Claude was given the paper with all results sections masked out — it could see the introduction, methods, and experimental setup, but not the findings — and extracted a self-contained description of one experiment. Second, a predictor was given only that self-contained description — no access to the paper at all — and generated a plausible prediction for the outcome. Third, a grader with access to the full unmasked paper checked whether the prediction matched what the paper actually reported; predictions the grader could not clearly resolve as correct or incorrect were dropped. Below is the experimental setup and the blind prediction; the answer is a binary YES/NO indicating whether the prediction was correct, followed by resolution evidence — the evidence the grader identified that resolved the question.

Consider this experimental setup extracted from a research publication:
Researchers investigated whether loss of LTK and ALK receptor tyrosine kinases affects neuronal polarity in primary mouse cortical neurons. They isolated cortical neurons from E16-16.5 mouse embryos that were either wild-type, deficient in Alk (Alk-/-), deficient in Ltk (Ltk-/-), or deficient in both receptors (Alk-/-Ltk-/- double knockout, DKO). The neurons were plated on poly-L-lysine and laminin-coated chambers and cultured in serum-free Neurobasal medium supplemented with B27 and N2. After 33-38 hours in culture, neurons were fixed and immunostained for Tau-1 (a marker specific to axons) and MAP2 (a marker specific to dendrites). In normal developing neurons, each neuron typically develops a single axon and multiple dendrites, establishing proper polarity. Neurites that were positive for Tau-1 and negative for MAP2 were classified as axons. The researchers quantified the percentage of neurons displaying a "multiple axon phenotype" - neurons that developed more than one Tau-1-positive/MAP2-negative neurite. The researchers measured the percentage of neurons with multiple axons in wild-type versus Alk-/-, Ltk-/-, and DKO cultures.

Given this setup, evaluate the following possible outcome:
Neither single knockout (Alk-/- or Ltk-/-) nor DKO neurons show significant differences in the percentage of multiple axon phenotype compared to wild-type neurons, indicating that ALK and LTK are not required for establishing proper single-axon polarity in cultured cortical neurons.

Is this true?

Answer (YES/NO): NO